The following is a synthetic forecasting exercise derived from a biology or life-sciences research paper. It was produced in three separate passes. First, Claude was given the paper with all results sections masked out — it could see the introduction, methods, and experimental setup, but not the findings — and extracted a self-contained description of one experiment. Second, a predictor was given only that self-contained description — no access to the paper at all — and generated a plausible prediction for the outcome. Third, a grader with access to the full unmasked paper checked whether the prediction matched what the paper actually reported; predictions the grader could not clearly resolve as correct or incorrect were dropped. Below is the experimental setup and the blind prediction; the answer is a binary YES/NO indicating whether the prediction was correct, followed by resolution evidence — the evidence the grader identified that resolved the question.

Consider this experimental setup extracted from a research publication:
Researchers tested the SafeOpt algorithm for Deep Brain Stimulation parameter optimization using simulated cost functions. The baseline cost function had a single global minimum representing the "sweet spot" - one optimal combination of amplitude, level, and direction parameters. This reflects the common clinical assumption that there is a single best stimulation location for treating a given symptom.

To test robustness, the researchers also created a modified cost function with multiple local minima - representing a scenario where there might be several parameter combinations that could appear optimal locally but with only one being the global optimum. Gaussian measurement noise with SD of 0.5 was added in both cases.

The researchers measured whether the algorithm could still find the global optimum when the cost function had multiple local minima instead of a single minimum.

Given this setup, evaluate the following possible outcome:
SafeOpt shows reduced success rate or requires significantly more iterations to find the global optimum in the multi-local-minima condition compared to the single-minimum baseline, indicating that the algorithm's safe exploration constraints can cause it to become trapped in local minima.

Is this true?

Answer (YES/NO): NO